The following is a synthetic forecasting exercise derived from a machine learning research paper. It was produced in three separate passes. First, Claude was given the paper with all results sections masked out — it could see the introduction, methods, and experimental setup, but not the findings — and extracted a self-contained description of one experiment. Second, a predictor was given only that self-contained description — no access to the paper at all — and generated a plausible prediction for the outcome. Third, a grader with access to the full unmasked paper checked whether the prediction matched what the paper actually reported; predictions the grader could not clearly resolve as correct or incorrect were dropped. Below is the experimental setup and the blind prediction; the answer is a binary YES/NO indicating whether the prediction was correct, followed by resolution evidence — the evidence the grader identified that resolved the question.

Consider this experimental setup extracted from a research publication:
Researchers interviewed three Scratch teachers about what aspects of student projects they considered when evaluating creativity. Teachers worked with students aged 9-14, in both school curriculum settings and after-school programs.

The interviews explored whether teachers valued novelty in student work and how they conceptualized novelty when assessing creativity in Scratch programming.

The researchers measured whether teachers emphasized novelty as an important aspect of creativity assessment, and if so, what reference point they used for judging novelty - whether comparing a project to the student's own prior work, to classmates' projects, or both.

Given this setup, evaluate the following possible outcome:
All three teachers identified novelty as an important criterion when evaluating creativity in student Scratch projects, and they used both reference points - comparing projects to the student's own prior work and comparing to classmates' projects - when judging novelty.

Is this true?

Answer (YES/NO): NO